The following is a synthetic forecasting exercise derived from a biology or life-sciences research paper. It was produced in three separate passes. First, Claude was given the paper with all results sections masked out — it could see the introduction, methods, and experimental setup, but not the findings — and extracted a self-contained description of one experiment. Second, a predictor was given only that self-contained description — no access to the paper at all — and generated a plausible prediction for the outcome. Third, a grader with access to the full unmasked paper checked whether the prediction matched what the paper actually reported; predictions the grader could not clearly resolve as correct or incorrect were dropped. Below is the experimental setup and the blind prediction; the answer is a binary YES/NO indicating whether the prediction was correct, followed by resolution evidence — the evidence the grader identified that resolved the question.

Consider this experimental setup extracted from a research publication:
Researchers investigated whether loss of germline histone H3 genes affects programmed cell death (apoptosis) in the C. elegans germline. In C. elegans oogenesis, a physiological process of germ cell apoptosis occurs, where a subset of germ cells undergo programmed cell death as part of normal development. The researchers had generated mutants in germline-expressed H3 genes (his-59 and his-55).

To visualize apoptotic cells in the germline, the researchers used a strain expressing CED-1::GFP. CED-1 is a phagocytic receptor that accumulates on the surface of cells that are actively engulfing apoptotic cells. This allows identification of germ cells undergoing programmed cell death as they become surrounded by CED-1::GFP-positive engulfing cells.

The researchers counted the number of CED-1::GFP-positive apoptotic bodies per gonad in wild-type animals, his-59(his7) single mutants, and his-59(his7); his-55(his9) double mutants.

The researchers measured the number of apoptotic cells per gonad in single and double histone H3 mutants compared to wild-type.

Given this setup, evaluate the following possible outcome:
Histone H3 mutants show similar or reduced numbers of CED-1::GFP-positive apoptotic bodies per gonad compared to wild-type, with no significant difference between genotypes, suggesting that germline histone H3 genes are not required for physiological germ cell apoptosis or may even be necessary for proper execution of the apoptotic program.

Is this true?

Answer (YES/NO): NO